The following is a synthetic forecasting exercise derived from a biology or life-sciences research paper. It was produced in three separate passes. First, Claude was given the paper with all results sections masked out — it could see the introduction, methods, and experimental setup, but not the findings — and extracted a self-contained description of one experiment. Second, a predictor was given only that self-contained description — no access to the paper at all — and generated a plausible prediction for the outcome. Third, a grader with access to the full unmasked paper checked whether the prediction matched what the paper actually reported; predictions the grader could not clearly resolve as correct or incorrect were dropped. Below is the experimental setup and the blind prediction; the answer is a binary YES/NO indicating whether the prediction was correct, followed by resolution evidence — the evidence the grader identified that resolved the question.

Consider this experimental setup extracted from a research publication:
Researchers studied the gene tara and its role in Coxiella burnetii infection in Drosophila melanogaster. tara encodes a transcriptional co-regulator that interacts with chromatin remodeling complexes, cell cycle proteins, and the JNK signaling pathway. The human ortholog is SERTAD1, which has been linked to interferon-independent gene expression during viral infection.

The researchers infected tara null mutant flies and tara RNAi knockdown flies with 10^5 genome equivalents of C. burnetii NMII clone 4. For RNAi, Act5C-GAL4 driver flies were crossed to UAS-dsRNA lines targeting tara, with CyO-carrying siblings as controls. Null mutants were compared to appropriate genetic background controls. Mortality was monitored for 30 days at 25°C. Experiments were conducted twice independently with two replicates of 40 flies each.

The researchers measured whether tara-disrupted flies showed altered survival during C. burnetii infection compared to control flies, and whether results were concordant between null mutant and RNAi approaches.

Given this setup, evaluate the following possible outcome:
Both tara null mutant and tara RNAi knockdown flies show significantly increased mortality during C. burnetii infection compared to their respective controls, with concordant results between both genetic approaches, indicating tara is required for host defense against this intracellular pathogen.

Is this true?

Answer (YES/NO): YES